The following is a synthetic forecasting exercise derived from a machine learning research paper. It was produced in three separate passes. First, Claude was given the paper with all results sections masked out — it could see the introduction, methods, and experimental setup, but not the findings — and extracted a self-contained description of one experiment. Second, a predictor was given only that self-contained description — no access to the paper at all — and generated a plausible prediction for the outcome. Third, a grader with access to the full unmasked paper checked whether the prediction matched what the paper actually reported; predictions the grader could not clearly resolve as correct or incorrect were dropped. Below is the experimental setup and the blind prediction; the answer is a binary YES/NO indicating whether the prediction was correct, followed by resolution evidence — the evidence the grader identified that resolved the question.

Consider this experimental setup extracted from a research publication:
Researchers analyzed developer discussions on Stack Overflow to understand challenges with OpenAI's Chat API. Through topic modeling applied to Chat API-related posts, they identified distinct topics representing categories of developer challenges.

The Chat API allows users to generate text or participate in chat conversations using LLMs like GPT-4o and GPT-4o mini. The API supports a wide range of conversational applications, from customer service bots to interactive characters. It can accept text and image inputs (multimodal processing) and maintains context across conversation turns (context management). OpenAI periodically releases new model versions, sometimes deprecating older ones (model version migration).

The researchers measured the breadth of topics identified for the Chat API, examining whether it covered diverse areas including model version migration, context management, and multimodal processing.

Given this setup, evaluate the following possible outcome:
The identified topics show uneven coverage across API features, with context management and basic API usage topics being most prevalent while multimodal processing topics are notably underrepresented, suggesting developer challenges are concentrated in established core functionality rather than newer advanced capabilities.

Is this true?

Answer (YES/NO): NO